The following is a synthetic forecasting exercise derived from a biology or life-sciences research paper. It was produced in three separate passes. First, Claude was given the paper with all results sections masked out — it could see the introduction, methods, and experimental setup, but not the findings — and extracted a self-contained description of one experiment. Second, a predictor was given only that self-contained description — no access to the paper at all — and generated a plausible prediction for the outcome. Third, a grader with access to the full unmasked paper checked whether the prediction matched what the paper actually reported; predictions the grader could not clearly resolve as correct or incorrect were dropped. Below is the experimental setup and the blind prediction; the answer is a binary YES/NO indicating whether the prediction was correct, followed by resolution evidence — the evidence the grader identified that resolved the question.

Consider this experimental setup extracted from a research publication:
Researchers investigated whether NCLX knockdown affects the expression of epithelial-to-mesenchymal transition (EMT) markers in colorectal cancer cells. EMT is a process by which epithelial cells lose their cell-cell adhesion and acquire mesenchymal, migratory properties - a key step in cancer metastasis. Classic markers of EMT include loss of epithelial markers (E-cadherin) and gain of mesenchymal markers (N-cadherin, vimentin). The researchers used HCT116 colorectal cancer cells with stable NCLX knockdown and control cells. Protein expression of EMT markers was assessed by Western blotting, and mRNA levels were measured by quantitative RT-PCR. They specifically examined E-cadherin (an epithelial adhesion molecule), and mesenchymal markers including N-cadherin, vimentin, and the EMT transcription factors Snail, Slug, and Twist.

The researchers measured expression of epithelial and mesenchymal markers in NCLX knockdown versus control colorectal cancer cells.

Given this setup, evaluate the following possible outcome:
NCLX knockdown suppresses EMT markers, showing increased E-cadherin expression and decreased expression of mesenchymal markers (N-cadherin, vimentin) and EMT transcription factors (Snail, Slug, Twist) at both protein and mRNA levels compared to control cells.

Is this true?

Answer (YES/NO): NO